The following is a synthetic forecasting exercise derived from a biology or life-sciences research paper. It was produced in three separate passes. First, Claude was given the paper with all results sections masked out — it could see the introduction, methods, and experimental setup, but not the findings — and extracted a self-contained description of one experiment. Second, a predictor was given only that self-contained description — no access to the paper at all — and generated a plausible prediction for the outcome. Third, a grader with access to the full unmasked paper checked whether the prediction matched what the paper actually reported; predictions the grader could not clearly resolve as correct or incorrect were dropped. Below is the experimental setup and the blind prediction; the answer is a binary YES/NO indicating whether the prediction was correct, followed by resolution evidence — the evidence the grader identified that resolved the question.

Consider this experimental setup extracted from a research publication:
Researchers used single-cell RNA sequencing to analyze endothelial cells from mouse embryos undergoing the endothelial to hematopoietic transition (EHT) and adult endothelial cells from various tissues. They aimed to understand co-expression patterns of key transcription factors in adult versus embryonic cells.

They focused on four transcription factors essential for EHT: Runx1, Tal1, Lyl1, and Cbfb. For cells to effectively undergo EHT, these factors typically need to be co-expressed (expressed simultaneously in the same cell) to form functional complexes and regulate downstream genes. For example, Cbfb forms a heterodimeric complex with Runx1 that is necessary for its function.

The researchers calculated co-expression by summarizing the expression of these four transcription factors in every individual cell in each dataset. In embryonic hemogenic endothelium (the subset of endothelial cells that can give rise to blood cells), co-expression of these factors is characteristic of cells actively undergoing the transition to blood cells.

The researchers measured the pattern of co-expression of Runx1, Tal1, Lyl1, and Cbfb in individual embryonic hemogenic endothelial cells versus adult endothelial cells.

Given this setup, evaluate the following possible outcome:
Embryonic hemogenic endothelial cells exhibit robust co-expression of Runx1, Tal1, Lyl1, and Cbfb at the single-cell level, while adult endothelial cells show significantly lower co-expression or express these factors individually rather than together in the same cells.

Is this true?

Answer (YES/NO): YES